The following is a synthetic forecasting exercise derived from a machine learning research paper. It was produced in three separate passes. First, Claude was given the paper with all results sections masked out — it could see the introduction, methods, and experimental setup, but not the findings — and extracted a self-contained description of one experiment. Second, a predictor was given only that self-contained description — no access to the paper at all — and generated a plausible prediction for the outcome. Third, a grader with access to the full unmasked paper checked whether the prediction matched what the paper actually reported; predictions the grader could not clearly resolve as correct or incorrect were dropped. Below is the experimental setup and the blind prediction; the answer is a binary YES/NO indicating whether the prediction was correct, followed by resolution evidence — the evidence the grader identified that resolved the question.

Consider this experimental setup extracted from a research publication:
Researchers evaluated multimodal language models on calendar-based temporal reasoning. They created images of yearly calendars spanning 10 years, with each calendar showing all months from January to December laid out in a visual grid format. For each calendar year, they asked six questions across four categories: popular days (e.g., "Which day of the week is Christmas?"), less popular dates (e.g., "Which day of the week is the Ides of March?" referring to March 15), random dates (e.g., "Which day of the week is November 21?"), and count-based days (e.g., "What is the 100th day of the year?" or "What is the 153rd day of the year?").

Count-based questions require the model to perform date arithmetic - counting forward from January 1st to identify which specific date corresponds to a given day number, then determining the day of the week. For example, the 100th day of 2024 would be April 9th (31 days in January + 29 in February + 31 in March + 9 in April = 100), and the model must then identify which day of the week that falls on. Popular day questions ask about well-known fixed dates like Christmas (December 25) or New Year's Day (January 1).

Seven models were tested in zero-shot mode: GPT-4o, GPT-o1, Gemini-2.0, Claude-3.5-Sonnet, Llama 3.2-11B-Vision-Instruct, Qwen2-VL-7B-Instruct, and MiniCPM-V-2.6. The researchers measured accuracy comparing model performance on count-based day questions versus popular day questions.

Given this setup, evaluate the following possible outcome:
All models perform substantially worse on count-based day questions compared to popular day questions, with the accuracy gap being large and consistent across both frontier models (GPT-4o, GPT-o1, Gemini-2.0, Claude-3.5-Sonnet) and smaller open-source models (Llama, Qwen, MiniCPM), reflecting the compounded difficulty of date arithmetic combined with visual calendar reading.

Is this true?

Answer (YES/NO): NO